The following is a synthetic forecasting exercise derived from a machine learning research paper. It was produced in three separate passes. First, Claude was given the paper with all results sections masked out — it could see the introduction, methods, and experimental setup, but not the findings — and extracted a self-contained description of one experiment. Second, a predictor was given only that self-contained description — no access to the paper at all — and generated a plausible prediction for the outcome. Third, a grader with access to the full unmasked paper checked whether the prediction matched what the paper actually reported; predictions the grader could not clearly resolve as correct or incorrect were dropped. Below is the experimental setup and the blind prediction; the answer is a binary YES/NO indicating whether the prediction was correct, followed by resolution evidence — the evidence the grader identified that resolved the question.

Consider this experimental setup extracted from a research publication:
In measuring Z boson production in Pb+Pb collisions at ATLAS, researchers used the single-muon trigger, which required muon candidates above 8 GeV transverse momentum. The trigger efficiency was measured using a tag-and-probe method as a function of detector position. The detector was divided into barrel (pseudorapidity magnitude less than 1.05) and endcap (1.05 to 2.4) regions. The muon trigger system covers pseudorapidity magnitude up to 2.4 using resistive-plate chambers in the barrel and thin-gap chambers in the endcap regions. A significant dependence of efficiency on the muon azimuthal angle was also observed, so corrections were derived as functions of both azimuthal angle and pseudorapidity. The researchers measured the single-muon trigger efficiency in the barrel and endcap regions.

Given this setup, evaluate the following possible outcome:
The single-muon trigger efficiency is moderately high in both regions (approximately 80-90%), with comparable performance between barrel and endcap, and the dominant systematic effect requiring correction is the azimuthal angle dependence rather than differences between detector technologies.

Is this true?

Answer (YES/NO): NO